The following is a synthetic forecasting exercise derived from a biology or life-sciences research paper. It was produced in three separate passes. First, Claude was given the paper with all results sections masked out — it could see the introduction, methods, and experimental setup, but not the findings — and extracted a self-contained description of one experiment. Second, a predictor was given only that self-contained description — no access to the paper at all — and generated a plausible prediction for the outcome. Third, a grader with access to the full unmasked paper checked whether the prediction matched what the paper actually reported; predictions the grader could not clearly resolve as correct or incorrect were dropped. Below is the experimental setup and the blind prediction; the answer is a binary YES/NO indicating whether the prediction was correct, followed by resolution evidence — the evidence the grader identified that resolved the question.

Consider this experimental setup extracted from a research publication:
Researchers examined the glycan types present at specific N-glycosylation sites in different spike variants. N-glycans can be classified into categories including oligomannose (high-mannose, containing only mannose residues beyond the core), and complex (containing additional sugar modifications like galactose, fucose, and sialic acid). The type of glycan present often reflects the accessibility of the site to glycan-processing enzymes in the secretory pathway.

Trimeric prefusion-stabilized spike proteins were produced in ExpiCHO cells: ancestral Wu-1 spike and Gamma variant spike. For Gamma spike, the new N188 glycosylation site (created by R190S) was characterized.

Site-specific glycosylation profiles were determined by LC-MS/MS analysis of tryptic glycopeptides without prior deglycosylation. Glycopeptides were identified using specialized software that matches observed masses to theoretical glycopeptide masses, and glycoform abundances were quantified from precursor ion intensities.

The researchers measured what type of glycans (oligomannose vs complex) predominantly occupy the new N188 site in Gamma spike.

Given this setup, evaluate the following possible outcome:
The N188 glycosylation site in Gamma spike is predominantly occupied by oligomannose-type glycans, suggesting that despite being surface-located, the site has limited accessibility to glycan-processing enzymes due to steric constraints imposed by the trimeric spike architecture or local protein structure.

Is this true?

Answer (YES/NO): YES